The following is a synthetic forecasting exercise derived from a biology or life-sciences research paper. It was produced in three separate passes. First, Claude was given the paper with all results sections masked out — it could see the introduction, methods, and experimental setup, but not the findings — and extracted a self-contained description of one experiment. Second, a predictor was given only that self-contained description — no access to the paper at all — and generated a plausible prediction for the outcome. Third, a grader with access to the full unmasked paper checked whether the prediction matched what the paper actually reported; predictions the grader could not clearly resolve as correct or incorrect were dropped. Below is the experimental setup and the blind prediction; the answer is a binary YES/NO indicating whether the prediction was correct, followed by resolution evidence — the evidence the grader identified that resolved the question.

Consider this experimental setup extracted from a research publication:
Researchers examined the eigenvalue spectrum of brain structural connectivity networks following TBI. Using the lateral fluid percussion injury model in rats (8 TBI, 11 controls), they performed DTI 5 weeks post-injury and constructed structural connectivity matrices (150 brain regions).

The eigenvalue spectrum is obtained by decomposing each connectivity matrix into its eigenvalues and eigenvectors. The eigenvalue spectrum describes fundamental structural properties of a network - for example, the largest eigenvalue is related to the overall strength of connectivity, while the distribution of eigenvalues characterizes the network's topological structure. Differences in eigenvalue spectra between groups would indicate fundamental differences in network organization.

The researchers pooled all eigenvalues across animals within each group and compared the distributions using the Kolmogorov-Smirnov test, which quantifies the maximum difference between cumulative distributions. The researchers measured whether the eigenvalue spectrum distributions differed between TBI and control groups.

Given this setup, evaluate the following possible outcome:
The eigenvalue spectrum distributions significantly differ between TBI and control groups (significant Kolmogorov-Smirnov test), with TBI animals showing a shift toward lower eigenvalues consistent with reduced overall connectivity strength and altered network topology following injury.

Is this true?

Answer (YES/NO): NO